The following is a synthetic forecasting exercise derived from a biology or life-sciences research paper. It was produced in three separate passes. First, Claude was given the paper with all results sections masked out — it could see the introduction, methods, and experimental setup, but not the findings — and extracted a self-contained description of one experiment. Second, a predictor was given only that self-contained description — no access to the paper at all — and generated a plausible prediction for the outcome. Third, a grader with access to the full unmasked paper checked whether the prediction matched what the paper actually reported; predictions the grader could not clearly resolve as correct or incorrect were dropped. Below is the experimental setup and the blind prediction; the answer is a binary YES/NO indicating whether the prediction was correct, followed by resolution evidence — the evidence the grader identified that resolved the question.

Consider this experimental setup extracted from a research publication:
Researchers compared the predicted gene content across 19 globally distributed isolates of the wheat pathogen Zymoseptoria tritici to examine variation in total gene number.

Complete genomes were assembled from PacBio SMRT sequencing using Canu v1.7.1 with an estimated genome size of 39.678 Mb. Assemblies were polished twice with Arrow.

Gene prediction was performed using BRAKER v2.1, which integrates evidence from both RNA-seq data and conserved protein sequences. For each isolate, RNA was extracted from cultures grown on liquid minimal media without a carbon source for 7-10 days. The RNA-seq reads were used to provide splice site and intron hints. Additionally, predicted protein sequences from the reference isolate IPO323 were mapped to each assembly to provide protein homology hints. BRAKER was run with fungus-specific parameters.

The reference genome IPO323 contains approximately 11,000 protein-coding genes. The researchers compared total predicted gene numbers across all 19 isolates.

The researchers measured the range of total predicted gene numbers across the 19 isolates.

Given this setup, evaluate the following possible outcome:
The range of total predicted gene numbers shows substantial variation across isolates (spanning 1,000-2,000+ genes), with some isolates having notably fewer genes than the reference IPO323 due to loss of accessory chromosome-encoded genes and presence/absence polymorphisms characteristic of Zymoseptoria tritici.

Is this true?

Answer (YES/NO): NO